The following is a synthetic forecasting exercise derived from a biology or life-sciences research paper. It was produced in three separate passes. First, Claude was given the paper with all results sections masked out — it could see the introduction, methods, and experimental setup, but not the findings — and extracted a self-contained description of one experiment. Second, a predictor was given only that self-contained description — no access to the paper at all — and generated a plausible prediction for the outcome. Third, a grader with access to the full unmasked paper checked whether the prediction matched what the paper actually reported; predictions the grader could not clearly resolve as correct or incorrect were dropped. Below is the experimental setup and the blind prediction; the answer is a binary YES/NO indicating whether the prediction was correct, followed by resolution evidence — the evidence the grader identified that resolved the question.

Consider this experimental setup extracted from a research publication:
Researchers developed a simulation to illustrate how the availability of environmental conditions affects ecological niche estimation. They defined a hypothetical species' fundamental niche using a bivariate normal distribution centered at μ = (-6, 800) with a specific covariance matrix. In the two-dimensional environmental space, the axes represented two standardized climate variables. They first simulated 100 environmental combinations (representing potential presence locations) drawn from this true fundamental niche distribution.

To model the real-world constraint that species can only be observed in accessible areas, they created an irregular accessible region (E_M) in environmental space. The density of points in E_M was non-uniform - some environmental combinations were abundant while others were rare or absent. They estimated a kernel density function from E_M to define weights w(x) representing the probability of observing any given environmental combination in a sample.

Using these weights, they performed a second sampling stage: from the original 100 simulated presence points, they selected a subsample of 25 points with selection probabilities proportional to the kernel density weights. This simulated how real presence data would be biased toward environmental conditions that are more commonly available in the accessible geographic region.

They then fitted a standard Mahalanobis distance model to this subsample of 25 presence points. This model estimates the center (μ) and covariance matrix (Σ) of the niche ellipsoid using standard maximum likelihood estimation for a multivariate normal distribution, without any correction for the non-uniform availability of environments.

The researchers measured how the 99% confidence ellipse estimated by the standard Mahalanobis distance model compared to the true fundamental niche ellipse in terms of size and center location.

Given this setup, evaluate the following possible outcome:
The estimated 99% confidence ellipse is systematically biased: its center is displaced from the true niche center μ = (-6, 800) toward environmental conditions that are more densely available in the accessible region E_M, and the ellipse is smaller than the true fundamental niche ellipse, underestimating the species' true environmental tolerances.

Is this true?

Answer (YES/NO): YES